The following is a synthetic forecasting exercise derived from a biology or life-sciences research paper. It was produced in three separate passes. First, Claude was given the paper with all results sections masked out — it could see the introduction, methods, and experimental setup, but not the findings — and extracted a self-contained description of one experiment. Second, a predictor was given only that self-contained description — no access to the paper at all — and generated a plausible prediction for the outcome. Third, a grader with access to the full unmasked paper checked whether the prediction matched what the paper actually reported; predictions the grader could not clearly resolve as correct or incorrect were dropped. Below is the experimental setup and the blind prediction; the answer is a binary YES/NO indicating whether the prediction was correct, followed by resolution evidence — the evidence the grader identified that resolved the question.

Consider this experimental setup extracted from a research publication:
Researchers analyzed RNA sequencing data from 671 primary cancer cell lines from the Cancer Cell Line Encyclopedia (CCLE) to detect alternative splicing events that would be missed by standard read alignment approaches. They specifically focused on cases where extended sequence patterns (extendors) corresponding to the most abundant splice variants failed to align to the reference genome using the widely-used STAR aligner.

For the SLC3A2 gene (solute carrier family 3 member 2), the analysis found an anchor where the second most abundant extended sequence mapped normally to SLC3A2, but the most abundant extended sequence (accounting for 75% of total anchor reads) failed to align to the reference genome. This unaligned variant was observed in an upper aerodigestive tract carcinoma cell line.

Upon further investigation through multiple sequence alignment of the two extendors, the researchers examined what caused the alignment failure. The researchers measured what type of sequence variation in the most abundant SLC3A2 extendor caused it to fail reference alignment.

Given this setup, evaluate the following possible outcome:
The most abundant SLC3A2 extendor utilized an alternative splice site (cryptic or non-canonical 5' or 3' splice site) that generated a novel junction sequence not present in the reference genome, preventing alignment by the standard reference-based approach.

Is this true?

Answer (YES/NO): NO